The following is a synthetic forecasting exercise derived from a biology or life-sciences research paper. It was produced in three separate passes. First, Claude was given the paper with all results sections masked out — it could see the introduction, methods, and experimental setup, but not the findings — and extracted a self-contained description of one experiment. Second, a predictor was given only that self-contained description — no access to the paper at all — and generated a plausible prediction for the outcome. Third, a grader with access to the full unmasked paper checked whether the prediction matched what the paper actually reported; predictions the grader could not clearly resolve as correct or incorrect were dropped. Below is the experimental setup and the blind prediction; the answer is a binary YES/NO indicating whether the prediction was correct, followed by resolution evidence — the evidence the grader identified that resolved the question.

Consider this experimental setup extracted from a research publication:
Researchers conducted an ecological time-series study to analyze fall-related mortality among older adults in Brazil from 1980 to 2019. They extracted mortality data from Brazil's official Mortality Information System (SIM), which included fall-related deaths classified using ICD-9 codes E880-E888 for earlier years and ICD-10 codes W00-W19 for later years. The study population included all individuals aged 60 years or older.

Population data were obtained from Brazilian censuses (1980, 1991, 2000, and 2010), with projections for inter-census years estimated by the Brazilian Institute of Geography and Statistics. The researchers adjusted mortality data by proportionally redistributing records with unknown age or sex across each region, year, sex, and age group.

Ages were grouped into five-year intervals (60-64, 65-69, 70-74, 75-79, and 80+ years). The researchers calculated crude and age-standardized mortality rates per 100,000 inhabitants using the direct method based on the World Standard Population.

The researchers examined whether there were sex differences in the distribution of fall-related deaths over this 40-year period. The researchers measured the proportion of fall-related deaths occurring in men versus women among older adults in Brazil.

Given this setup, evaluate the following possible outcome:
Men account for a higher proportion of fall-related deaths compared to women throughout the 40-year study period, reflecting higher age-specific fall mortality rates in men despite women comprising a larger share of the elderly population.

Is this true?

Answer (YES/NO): NO